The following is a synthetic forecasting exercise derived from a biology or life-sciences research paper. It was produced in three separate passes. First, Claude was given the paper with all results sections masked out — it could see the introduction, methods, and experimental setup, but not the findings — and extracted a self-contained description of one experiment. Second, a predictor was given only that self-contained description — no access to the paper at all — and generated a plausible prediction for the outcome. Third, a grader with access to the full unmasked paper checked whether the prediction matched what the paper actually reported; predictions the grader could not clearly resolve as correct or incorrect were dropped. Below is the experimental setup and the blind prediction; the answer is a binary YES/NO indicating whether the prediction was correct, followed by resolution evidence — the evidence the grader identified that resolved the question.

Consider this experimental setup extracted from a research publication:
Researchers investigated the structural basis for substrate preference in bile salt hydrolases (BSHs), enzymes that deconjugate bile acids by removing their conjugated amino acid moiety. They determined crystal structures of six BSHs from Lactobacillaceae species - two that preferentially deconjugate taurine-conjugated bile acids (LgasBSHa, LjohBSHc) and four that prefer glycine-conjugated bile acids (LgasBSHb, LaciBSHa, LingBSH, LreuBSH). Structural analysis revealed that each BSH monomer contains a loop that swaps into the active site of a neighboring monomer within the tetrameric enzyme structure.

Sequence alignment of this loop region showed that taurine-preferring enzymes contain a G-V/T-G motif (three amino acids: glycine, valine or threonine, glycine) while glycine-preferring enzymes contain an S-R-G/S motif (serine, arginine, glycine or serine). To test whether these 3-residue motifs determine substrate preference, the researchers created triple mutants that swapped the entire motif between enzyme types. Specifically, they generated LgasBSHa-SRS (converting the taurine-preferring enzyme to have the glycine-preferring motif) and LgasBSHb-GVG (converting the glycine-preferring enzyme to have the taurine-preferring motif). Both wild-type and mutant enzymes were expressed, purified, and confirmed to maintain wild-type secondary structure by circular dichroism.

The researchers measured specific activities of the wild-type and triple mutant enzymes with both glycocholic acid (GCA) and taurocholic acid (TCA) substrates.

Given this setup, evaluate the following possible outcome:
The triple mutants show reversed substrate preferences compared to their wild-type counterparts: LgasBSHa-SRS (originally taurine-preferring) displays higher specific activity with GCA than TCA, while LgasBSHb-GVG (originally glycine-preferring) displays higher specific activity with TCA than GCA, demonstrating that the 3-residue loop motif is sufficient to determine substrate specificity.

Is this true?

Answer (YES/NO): NO